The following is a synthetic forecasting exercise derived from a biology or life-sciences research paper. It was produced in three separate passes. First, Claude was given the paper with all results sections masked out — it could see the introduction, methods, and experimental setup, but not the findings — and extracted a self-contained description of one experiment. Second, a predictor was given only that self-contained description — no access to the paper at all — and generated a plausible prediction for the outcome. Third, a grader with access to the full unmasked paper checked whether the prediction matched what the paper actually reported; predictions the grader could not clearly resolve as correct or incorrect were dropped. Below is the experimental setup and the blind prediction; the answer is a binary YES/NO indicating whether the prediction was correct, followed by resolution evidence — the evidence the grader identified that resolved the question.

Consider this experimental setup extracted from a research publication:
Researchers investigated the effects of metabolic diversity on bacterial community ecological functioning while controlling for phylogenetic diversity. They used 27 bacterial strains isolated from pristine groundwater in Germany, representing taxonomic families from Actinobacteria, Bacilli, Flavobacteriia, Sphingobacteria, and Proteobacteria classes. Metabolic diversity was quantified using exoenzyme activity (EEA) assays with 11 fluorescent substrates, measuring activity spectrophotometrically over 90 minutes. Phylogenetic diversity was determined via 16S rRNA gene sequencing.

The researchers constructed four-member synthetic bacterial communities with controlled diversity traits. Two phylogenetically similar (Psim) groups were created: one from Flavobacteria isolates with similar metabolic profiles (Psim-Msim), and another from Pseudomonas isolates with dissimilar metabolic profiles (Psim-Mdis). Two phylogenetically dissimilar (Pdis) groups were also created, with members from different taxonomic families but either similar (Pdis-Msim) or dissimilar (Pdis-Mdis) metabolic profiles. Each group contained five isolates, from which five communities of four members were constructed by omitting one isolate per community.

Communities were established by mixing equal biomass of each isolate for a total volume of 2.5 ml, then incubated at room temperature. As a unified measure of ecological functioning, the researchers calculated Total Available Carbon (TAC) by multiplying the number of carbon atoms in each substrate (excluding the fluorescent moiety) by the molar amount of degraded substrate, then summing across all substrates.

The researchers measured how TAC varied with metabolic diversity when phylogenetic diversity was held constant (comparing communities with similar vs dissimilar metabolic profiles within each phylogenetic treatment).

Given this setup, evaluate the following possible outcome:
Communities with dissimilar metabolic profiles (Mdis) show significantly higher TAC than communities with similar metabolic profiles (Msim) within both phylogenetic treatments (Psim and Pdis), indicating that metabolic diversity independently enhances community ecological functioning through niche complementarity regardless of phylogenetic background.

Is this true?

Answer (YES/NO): NO